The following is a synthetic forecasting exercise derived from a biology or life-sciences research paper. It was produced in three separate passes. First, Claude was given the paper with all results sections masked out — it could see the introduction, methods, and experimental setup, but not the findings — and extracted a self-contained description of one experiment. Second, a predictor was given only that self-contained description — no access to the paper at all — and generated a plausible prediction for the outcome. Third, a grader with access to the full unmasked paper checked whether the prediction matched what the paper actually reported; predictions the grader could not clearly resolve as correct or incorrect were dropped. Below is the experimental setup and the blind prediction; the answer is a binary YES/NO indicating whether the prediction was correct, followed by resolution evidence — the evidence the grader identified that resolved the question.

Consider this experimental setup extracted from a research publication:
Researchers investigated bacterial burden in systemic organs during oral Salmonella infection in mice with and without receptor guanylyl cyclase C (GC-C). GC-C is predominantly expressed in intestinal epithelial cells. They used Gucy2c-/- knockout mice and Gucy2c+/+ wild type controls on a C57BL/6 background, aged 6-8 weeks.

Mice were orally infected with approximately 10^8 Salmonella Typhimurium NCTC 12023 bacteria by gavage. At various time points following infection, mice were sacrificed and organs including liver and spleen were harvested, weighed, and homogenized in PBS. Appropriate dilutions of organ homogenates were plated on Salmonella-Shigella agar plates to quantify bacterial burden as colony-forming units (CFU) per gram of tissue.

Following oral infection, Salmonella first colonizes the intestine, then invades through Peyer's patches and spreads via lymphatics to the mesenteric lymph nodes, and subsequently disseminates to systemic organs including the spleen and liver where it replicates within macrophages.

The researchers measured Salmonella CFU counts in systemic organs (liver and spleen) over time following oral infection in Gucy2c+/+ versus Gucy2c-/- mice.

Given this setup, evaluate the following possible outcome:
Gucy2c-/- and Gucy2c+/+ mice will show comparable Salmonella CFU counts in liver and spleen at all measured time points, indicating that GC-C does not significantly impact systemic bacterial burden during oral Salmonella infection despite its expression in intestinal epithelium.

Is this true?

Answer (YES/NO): YES